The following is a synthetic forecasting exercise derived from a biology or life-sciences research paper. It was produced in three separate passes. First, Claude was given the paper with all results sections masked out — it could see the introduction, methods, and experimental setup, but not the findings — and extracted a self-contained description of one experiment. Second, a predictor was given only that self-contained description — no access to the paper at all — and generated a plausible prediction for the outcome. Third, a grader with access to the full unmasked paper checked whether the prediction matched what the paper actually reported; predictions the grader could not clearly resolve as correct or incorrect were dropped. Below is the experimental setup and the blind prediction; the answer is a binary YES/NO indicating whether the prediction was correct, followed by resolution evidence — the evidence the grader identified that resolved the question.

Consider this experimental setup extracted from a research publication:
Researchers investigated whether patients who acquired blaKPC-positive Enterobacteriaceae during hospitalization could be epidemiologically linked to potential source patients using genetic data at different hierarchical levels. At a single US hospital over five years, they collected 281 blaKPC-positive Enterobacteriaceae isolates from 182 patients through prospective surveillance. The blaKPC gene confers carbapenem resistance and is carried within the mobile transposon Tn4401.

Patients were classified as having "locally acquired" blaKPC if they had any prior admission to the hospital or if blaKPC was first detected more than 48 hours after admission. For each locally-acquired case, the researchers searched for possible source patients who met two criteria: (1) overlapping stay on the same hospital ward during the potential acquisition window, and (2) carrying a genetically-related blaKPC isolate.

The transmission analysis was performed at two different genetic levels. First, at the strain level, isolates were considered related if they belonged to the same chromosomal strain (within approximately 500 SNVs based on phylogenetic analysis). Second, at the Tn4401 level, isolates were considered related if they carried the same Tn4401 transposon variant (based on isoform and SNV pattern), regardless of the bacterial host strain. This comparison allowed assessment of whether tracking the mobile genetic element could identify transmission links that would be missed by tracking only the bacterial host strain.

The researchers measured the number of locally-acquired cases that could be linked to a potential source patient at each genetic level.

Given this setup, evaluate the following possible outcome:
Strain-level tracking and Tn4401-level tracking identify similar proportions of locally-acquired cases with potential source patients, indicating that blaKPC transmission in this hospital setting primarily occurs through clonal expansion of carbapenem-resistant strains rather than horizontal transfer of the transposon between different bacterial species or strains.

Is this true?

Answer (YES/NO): NO